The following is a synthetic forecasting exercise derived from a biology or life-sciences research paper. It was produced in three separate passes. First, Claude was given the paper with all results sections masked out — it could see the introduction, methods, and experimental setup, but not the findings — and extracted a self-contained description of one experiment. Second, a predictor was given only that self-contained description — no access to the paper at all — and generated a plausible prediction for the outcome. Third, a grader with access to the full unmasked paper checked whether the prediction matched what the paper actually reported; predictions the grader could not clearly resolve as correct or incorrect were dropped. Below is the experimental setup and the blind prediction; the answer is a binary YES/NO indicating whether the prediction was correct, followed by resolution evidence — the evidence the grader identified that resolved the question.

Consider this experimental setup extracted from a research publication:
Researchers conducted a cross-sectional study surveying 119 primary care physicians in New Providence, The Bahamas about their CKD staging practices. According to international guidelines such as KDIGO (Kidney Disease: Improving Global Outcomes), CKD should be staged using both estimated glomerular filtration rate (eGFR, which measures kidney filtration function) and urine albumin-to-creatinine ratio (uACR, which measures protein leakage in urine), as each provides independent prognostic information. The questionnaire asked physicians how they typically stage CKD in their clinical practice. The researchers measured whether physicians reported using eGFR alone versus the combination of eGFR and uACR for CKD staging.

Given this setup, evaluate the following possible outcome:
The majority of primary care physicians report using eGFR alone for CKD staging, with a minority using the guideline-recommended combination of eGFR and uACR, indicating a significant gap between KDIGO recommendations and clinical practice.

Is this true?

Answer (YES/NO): YES